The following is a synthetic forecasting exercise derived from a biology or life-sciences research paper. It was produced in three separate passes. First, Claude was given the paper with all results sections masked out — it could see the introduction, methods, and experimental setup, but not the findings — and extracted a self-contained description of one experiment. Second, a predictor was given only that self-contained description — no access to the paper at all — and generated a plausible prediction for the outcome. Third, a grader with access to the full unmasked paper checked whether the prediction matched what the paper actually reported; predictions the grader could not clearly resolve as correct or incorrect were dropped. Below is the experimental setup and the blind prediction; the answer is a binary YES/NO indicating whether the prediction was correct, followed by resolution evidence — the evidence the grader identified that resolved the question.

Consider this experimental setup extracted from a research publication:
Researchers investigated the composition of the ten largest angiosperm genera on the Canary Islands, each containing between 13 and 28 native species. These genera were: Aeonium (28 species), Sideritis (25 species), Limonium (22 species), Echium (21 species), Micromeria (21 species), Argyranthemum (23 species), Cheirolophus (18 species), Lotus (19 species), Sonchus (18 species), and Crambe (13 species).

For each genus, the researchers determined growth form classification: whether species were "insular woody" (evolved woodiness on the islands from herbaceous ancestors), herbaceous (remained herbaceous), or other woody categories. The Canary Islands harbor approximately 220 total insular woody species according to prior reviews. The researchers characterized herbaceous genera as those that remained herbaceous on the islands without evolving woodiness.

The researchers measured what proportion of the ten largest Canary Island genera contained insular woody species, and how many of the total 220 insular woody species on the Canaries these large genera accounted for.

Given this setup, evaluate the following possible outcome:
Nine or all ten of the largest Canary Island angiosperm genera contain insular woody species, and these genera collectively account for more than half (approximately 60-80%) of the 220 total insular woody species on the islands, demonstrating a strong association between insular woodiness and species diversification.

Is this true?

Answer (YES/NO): NO